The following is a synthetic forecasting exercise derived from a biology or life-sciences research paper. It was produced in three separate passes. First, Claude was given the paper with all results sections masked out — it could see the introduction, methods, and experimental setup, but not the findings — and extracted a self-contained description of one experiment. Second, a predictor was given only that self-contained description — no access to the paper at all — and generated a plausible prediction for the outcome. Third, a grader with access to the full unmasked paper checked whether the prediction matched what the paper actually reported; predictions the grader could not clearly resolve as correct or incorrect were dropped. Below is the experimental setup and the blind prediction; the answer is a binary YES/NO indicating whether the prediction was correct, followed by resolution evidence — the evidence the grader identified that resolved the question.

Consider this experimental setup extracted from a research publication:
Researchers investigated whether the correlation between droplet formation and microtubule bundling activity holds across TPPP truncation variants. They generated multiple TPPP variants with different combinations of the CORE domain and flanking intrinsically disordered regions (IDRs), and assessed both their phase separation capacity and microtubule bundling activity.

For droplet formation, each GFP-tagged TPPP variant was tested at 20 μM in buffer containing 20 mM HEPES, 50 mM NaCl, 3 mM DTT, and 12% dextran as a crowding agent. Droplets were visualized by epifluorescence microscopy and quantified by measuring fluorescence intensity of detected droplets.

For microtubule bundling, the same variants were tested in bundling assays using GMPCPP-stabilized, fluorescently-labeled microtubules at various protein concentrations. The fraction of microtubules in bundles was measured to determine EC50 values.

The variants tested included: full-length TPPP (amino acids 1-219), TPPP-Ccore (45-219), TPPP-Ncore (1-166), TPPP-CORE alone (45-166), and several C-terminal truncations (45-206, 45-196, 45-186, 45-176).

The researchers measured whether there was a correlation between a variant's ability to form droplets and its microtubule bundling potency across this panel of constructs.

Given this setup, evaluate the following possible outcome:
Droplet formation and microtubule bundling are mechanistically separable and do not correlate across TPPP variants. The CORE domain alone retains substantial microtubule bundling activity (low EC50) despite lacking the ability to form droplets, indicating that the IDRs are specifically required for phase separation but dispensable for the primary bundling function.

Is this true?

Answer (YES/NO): NO